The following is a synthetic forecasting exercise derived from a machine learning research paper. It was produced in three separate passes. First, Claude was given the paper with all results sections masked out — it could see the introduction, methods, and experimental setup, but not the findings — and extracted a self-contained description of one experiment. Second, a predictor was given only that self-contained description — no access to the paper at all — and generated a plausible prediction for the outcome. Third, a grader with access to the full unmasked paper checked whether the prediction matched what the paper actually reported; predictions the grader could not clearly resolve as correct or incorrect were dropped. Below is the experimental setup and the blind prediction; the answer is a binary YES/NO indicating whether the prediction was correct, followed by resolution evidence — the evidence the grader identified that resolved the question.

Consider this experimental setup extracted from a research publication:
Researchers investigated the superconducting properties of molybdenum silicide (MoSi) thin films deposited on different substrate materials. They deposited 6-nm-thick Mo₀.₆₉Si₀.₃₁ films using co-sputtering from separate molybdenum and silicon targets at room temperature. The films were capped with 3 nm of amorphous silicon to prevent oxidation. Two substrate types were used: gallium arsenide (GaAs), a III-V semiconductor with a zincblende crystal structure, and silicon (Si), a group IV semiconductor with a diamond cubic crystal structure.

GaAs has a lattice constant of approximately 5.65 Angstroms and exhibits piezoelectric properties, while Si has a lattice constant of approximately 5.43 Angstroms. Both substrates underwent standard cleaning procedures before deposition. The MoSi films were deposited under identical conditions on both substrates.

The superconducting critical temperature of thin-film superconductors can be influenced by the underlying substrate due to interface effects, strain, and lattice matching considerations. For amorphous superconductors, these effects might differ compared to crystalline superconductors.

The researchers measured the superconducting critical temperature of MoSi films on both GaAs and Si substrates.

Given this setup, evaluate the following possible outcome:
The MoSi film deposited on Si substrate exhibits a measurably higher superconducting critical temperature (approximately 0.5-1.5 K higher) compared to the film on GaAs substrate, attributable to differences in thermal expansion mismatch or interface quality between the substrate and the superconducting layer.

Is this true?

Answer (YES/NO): NO